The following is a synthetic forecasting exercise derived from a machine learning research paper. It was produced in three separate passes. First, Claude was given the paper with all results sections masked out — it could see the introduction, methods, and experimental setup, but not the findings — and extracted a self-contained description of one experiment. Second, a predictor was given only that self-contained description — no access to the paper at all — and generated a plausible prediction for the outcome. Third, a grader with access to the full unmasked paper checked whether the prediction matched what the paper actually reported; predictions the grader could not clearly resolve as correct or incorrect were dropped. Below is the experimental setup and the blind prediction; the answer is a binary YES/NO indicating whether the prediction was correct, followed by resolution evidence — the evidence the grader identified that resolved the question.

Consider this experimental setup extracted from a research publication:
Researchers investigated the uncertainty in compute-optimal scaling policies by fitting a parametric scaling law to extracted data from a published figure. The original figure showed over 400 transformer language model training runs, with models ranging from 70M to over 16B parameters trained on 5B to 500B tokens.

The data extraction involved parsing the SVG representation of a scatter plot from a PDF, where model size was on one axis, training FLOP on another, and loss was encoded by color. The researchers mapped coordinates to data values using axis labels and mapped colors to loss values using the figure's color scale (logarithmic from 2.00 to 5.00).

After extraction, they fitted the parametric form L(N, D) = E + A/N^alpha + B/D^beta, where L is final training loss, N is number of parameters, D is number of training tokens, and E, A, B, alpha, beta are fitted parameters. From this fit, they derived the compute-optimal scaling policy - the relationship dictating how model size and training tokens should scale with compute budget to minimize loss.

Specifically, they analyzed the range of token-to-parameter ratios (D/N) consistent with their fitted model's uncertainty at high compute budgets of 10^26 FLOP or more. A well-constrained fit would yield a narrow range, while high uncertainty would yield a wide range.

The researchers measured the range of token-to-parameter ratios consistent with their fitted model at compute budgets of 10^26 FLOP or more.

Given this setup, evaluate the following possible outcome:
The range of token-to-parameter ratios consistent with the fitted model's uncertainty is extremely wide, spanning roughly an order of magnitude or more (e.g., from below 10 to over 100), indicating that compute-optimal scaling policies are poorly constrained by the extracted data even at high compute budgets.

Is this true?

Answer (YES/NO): YES